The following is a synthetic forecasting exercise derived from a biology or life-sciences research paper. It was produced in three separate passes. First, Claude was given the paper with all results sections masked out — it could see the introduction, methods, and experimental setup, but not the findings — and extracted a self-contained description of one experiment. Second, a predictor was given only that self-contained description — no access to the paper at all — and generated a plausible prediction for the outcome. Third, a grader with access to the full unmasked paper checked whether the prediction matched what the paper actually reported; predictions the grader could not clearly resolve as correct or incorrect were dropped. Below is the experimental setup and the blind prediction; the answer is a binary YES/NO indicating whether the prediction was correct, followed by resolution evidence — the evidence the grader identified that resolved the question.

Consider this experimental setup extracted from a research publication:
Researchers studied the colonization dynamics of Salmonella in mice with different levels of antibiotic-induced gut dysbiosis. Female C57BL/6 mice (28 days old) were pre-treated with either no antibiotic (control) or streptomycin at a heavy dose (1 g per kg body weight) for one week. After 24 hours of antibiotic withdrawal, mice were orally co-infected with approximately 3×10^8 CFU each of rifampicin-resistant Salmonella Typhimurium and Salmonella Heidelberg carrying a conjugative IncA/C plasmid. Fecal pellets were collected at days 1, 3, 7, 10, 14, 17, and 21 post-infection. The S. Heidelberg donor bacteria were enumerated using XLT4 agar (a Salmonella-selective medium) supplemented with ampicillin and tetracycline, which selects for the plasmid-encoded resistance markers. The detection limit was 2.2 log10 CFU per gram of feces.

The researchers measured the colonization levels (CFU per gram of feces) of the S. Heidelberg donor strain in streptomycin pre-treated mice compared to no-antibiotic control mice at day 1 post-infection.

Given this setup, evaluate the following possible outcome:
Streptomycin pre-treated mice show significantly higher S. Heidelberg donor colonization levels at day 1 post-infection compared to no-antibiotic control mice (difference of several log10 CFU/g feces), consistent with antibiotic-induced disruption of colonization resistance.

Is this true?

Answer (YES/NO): YES